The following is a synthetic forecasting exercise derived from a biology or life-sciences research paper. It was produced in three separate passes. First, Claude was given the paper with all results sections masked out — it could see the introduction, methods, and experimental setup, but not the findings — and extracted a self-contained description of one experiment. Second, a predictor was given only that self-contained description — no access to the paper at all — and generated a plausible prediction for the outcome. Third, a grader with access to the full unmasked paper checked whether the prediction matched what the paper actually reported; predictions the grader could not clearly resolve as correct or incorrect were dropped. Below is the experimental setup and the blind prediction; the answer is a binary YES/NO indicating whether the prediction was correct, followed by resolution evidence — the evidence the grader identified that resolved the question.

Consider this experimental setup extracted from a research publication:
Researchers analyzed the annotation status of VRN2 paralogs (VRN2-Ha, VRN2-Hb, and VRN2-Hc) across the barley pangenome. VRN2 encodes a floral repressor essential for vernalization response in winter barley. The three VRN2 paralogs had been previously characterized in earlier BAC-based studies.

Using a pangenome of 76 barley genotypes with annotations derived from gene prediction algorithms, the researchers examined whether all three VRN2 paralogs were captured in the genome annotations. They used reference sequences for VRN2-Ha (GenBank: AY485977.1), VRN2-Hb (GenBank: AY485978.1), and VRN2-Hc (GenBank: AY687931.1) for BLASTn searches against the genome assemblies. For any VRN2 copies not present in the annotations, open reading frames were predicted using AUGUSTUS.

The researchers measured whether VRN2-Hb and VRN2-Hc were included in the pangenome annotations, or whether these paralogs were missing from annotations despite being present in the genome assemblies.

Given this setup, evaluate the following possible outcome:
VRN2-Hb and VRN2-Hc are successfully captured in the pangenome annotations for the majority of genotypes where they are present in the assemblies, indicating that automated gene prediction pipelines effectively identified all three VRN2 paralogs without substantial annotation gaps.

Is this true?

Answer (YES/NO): NO